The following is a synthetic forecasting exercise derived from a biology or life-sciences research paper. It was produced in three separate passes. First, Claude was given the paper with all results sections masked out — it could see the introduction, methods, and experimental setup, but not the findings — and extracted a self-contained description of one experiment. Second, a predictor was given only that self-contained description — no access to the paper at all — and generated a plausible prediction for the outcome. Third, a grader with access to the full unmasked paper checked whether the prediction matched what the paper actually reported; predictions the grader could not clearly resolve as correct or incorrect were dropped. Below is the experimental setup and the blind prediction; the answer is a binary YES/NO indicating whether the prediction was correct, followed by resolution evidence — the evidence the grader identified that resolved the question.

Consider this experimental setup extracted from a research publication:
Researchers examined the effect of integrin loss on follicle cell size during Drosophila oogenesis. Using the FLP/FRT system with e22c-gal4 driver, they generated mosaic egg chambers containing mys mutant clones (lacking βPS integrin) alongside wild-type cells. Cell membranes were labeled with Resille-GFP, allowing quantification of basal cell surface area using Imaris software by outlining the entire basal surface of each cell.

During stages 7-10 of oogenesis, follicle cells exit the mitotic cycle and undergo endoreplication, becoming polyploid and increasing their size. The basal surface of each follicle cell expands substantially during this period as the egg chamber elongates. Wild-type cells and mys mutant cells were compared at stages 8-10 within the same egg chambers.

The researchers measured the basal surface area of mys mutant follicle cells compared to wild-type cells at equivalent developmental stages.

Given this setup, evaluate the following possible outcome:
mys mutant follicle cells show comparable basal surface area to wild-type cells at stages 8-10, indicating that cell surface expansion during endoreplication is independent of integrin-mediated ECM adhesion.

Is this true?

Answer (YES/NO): NO